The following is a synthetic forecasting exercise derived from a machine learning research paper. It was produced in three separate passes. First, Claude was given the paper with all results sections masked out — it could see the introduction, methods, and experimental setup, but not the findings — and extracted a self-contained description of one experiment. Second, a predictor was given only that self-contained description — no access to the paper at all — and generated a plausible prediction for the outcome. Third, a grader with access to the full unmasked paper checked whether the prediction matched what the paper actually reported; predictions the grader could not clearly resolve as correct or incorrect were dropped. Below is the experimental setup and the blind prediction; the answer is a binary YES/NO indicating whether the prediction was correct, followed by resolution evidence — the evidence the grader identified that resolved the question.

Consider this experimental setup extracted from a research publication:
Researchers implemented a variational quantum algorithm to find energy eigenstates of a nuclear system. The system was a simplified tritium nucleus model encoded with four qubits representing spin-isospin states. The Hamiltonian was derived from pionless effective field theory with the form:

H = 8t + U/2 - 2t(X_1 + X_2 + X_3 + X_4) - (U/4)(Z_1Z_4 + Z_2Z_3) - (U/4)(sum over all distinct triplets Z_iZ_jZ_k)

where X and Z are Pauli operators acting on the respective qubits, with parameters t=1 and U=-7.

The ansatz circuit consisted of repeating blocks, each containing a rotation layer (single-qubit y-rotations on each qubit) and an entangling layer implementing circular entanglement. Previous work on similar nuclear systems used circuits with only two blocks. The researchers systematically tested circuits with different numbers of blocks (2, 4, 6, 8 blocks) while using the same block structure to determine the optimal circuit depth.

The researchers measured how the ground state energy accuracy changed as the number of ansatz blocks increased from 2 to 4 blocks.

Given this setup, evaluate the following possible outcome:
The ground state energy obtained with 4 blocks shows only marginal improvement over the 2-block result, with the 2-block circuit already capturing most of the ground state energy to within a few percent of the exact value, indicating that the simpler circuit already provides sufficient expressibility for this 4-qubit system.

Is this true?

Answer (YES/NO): NO